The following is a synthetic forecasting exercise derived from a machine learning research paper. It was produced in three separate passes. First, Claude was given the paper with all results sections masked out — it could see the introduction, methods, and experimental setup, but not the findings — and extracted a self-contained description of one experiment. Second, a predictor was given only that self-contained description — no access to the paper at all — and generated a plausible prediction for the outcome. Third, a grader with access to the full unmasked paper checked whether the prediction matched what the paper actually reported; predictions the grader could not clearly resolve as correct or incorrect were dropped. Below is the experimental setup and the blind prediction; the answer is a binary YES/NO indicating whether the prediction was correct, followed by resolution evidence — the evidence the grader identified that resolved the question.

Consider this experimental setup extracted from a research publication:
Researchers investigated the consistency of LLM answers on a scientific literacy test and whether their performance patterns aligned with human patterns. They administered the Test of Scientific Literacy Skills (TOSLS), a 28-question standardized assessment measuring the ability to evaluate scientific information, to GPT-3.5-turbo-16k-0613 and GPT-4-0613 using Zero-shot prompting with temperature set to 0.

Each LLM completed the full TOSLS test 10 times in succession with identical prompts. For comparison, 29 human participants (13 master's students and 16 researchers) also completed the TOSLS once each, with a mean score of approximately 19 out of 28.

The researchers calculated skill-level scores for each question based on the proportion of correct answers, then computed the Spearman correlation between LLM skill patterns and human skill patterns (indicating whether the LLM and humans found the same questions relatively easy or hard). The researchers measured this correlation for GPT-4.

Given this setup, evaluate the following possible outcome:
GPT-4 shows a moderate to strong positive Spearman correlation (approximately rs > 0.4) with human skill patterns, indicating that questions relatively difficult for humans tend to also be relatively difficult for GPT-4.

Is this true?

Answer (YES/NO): YES